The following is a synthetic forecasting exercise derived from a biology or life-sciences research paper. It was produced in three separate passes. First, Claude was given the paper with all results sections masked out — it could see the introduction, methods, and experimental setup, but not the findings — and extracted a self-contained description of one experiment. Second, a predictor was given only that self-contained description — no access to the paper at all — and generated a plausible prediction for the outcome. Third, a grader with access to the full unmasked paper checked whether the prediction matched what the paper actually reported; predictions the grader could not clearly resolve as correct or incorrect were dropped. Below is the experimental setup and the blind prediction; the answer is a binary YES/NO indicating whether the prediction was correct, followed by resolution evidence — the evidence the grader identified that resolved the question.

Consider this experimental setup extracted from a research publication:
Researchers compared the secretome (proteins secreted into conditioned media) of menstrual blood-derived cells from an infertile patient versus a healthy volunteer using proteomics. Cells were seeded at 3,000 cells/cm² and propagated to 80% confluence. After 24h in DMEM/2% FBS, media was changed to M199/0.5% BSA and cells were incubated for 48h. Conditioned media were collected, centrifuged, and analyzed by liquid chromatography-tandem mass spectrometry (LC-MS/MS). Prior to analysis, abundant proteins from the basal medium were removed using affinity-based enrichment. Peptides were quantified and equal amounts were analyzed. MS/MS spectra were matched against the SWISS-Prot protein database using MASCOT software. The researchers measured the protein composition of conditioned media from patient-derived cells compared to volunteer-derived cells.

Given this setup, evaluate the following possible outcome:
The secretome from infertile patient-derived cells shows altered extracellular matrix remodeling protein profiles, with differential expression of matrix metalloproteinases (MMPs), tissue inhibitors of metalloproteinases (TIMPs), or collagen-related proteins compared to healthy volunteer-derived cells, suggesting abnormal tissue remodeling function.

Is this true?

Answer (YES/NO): NO